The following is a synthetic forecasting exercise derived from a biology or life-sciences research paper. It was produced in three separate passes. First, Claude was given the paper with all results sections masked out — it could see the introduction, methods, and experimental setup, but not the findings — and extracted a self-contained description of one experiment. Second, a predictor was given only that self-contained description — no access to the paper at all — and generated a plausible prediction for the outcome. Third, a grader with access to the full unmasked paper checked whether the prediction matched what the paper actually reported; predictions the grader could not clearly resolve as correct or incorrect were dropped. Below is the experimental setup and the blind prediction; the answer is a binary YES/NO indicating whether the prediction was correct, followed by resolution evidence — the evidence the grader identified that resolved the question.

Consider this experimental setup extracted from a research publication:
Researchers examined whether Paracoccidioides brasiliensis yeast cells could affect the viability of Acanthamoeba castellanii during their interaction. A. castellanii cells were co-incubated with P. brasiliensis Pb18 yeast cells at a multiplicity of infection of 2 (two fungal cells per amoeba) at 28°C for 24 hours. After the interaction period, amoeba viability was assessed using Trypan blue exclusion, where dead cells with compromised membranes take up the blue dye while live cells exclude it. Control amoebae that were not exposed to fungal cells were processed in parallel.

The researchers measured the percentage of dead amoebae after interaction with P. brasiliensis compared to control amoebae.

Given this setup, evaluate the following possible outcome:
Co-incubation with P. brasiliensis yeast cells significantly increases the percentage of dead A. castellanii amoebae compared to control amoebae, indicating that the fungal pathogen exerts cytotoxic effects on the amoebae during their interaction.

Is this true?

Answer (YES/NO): NO